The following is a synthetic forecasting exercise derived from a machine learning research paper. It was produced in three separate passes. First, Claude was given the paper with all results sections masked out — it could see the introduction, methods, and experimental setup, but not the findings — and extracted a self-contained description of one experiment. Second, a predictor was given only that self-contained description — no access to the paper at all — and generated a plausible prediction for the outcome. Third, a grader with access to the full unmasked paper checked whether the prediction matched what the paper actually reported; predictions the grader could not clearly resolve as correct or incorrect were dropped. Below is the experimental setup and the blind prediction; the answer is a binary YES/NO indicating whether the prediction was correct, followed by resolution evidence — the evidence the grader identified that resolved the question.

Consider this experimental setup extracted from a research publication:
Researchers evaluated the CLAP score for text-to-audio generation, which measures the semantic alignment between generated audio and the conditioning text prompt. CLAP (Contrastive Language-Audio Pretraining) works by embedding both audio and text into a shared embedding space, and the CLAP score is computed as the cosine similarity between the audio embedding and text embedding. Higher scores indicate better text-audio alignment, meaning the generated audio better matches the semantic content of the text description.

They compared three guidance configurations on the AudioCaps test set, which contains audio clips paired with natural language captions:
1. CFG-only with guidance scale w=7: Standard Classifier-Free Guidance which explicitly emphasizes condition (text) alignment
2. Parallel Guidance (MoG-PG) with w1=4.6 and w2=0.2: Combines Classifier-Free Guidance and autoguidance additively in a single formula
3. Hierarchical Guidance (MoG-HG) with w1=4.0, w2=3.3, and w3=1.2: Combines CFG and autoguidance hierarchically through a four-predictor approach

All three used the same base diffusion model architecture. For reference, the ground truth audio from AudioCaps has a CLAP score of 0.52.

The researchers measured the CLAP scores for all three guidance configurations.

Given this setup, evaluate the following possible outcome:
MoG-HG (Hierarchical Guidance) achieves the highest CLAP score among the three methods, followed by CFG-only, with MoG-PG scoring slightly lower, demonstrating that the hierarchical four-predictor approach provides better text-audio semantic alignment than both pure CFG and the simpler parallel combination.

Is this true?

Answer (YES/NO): NO